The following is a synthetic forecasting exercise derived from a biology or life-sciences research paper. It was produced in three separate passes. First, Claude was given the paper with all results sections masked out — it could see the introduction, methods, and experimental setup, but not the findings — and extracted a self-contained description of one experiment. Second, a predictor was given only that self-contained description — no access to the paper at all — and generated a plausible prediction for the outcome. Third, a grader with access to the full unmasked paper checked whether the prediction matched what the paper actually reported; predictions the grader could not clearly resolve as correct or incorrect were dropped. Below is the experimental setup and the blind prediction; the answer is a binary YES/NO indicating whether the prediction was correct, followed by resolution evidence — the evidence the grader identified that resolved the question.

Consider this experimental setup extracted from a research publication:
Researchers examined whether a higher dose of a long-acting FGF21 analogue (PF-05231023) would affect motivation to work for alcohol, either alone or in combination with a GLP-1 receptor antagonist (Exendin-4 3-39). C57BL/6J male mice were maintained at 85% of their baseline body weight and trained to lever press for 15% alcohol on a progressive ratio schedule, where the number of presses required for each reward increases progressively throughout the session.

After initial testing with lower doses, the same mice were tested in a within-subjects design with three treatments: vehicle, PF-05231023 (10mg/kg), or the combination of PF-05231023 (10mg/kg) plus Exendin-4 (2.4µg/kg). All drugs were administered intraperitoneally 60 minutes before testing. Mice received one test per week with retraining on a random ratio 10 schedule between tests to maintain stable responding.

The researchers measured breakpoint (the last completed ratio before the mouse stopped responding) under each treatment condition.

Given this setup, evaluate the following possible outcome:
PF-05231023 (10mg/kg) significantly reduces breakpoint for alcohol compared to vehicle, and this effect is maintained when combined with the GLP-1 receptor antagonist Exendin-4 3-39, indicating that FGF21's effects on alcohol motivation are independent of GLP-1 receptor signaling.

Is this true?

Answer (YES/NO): NO